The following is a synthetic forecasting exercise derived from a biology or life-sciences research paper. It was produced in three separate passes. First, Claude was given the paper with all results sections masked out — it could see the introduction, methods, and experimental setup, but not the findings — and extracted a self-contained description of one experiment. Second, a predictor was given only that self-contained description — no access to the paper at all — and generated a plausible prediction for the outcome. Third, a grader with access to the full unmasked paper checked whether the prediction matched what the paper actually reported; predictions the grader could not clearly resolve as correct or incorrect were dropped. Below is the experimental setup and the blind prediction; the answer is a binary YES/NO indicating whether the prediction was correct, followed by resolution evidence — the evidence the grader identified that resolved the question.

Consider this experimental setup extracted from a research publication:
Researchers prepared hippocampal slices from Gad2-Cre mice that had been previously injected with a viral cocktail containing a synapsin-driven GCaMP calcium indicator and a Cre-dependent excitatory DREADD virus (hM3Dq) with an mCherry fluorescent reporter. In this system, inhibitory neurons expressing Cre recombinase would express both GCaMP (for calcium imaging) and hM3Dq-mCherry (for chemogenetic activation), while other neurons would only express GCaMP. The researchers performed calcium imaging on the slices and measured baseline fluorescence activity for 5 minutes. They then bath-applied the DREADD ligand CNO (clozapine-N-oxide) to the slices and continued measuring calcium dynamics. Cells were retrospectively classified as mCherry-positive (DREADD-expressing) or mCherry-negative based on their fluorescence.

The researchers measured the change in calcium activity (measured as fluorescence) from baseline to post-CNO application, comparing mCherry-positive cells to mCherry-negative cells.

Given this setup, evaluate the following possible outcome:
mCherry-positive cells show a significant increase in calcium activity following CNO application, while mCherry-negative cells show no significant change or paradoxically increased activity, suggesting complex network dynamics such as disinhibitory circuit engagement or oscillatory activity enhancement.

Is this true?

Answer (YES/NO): YES